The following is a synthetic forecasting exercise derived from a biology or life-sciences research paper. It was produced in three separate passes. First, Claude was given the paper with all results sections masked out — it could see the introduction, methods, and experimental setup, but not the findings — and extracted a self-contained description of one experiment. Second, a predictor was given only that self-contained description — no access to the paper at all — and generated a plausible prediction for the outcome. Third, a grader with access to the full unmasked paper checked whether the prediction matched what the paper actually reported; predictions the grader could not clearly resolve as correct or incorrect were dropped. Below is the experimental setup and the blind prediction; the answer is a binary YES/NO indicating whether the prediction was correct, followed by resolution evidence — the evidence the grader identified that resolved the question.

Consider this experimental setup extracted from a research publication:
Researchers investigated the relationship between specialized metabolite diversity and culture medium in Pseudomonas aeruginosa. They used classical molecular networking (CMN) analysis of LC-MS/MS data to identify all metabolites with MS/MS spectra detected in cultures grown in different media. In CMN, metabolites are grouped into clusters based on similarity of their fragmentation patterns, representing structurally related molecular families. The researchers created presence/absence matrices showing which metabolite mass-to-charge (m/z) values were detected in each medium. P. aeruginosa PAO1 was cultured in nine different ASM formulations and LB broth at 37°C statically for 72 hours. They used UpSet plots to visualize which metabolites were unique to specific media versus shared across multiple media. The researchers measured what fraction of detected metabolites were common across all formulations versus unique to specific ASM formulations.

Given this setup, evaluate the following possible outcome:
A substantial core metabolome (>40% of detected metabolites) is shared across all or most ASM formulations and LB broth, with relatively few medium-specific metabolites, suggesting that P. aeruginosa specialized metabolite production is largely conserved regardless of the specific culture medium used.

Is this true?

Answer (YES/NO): NO